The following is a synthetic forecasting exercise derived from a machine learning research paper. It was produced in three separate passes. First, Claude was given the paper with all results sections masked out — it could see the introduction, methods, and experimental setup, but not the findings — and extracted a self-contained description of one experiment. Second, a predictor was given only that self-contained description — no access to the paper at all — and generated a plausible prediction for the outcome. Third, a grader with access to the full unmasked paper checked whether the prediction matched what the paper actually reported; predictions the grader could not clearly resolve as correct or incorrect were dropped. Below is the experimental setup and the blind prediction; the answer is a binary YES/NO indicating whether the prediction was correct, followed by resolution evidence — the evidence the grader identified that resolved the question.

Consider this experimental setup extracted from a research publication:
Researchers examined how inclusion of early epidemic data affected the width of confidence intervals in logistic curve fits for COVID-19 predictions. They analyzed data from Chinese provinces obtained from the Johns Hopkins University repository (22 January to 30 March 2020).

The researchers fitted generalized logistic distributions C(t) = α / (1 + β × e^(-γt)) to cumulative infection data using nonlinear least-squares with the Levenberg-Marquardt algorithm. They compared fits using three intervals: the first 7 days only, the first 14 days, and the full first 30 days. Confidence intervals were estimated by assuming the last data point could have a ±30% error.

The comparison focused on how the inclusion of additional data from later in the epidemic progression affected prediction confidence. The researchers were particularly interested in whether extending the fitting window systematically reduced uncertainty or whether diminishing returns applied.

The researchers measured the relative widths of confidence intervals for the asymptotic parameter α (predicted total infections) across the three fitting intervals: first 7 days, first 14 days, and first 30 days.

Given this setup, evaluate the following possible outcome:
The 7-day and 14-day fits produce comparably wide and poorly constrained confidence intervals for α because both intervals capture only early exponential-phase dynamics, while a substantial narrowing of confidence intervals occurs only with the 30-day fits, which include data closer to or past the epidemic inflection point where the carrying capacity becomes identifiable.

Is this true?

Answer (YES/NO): NO